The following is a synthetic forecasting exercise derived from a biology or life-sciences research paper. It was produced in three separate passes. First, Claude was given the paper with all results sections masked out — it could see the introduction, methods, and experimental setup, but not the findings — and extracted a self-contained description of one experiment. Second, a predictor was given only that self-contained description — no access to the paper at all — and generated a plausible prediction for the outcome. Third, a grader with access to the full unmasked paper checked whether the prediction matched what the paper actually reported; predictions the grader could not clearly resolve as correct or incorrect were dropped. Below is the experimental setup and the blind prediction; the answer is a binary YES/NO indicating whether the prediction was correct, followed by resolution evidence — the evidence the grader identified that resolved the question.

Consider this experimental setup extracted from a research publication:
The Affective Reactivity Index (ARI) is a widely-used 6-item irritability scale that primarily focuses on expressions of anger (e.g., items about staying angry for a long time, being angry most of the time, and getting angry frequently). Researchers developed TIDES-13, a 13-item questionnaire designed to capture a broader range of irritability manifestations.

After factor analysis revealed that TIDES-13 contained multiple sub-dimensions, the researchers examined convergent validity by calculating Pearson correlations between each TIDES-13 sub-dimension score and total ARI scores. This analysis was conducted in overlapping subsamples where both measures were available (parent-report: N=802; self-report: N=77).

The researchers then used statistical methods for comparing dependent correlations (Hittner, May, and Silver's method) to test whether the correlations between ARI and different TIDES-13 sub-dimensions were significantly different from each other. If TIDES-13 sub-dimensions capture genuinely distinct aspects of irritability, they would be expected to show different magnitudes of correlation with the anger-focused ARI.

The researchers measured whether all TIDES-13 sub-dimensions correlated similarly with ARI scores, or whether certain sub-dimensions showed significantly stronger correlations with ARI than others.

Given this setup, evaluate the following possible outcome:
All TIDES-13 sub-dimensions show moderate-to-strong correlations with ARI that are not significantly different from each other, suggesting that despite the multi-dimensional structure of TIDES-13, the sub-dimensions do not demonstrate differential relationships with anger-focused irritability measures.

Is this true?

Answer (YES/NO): NO